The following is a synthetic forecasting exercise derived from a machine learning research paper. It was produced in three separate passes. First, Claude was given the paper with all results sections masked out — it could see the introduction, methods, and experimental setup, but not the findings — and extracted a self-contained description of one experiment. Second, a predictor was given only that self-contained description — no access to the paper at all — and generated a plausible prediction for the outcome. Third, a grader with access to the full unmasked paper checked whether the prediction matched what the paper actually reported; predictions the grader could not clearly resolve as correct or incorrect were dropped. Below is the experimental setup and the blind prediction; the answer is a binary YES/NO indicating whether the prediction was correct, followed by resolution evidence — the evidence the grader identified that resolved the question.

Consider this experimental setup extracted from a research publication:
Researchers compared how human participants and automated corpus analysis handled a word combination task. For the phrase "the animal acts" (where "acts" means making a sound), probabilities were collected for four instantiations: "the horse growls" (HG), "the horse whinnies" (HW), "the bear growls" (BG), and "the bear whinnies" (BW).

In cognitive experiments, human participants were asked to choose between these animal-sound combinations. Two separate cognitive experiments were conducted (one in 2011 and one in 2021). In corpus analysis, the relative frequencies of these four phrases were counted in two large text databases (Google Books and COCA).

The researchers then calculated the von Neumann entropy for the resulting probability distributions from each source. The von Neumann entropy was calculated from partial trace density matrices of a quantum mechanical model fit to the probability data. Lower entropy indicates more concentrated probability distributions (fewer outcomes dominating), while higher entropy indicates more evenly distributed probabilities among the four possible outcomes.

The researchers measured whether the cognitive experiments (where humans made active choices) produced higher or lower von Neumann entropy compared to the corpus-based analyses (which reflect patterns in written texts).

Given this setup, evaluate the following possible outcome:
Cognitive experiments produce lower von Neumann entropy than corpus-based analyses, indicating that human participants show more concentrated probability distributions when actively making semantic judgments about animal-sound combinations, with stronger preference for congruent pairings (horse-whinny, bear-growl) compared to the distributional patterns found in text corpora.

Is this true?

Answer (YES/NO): NO